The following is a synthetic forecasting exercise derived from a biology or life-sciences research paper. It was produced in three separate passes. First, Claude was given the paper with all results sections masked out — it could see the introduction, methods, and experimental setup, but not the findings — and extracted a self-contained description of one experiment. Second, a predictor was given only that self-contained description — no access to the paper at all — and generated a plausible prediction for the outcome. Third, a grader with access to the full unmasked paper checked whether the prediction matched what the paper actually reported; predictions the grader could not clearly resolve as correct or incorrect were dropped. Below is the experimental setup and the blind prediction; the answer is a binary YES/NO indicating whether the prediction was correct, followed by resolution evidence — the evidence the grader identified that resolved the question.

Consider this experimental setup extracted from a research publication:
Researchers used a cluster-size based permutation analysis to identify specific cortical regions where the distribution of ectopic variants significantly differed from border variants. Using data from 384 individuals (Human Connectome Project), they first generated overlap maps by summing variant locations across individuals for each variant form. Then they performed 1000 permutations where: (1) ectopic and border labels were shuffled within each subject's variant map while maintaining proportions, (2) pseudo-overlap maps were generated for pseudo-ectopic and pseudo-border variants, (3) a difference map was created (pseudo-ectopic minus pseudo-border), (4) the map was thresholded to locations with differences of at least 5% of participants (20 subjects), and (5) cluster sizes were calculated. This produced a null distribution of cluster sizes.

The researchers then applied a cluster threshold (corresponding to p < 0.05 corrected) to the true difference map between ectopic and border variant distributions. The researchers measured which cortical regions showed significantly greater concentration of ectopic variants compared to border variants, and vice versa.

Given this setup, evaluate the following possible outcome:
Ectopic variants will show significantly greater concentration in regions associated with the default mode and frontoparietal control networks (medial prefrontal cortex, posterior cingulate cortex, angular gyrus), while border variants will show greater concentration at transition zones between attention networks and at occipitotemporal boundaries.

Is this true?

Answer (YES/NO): NO